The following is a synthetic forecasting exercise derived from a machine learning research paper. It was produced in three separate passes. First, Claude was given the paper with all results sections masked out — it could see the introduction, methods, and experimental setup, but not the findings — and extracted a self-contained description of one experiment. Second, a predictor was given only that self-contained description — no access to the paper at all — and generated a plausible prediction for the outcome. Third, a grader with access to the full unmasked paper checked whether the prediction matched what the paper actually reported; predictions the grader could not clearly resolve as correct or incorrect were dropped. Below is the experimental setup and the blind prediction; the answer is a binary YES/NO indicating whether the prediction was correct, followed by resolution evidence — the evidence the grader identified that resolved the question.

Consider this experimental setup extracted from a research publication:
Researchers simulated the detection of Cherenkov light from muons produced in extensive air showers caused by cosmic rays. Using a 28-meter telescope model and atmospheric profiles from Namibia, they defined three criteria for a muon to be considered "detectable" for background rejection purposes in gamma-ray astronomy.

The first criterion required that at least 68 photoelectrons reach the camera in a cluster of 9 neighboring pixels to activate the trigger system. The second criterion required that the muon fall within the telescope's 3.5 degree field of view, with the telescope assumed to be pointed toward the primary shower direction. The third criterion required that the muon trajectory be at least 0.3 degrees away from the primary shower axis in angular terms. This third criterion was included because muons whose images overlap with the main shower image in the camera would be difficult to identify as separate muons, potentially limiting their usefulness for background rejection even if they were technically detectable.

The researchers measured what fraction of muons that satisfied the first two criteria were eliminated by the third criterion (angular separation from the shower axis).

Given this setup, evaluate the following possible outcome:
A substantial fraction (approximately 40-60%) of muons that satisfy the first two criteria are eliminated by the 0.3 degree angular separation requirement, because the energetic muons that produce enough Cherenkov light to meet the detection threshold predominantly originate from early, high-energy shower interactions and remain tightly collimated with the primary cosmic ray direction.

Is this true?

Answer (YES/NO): YES